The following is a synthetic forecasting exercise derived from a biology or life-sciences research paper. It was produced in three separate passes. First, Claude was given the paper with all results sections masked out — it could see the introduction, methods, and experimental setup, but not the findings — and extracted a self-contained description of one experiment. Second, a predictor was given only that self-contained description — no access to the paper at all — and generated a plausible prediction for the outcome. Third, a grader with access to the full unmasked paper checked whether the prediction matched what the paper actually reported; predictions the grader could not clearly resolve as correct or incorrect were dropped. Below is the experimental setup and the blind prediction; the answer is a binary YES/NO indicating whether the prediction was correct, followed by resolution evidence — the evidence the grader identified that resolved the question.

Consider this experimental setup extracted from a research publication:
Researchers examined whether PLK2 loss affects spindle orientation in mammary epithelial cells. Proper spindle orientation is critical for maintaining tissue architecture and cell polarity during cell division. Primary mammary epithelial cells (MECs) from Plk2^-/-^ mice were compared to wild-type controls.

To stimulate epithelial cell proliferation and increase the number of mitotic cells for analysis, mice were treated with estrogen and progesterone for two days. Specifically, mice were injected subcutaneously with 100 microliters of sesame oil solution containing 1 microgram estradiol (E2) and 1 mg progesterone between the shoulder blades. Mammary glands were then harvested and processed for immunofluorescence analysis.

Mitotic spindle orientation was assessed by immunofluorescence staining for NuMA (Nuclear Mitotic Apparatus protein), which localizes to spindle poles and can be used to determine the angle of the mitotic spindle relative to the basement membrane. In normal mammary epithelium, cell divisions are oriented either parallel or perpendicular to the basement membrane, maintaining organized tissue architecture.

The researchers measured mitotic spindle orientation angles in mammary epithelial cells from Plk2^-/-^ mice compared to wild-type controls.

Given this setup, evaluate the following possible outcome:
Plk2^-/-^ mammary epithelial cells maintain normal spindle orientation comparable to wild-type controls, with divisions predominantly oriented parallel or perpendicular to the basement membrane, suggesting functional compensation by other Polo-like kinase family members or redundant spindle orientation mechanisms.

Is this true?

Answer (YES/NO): NO